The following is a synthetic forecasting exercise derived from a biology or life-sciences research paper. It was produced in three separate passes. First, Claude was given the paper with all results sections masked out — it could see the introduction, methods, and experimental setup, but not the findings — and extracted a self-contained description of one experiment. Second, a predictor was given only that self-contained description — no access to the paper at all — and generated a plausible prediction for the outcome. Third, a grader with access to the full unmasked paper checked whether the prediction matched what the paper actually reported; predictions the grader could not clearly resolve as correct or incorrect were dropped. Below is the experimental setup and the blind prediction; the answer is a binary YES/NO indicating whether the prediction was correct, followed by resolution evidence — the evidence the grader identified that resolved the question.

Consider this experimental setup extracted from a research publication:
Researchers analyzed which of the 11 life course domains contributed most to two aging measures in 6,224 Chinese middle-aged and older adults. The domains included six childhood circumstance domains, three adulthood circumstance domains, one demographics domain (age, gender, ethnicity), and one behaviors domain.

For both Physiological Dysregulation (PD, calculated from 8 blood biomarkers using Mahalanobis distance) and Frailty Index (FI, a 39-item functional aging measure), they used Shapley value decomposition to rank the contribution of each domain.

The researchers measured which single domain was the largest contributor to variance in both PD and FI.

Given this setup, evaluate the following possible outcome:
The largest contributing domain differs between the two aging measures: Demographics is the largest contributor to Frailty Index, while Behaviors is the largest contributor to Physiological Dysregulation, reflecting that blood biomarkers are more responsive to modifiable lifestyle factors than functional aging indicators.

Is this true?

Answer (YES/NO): NO